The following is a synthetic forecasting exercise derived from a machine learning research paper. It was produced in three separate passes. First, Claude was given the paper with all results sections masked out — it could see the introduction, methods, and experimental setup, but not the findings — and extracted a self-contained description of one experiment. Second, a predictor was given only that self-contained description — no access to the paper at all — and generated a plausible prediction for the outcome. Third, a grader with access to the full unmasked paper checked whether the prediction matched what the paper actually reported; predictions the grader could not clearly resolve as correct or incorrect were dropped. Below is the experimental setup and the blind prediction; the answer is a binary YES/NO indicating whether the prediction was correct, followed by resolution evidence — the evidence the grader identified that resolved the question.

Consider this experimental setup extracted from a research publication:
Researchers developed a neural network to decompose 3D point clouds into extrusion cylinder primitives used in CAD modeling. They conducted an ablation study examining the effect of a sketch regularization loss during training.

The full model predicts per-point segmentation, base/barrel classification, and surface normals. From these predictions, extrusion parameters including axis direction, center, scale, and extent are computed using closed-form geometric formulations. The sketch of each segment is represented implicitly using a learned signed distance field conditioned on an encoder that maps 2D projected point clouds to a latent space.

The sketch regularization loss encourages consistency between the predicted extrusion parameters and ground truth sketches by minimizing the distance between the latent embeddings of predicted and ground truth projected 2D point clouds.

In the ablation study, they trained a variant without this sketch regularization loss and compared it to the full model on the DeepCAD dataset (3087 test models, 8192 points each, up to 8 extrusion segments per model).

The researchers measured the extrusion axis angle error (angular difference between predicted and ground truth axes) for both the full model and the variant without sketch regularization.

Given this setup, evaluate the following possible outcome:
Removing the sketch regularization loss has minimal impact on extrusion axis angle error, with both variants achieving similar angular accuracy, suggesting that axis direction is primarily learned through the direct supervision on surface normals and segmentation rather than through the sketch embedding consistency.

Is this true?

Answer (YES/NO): NO